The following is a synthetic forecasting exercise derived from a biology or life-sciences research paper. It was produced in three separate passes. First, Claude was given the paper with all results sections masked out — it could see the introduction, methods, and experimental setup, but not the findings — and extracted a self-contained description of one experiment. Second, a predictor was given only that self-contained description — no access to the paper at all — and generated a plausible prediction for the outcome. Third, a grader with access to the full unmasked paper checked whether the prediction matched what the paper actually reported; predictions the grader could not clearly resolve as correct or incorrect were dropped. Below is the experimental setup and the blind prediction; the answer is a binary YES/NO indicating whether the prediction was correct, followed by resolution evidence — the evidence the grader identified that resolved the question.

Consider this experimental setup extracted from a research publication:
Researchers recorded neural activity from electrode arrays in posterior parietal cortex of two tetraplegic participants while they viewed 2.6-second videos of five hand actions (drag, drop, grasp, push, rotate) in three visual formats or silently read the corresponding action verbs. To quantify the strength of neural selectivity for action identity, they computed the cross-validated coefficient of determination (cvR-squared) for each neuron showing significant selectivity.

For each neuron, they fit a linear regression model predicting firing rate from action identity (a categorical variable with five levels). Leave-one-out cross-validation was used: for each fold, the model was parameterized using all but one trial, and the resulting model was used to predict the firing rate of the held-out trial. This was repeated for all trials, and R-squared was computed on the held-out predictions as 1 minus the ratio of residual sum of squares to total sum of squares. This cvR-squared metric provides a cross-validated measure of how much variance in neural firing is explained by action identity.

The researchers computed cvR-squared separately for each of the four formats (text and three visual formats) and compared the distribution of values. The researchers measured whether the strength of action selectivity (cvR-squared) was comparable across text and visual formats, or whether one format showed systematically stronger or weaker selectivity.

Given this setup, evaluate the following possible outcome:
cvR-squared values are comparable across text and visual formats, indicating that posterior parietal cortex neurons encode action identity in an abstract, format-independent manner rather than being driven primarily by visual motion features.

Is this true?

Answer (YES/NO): NO